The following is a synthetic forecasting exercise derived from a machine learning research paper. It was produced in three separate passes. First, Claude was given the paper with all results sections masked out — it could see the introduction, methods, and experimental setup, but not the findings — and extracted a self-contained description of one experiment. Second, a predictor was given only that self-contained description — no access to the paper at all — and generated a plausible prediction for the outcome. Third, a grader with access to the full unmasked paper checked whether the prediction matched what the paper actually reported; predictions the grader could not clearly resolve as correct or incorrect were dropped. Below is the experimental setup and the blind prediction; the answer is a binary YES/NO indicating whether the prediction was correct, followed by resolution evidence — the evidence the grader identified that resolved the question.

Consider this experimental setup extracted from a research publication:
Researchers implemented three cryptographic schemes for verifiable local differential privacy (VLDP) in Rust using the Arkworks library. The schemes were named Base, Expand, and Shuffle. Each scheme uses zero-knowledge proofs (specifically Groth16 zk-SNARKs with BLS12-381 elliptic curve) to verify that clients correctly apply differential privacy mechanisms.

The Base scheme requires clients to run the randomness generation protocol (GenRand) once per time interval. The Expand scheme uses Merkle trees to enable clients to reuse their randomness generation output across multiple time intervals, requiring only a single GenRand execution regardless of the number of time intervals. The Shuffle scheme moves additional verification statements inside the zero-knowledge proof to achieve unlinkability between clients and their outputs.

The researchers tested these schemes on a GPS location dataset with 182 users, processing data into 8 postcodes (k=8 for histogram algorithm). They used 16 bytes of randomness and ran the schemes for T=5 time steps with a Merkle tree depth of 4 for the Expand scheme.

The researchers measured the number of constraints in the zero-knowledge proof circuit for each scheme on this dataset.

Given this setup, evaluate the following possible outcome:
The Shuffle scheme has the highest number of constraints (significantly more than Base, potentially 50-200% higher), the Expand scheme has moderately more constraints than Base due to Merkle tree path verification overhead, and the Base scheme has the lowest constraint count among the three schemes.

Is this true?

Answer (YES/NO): NO